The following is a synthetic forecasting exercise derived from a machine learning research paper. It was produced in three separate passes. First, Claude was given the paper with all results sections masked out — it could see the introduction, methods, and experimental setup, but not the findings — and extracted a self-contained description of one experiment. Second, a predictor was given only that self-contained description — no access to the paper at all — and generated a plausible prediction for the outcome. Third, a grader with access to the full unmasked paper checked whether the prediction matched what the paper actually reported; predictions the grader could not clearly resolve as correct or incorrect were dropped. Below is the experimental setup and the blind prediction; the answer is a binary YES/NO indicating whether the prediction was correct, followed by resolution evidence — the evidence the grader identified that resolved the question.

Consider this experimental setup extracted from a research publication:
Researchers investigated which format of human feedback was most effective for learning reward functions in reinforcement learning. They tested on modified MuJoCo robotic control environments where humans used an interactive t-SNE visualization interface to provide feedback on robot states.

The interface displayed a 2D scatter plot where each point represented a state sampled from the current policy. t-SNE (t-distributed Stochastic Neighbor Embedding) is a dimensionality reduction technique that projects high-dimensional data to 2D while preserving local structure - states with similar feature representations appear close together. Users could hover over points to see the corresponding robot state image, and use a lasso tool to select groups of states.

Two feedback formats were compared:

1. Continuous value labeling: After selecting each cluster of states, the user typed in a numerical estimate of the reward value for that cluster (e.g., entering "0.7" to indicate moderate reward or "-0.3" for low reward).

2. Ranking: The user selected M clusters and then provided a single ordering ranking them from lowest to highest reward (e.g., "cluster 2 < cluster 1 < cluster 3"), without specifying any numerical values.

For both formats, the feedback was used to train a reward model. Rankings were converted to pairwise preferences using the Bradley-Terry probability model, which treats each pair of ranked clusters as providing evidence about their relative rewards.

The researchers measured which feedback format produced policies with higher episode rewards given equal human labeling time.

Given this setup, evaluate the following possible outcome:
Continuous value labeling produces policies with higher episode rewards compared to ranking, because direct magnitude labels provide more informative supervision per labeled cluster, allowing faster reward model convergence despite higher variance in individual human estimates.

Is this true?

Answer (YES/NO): NO